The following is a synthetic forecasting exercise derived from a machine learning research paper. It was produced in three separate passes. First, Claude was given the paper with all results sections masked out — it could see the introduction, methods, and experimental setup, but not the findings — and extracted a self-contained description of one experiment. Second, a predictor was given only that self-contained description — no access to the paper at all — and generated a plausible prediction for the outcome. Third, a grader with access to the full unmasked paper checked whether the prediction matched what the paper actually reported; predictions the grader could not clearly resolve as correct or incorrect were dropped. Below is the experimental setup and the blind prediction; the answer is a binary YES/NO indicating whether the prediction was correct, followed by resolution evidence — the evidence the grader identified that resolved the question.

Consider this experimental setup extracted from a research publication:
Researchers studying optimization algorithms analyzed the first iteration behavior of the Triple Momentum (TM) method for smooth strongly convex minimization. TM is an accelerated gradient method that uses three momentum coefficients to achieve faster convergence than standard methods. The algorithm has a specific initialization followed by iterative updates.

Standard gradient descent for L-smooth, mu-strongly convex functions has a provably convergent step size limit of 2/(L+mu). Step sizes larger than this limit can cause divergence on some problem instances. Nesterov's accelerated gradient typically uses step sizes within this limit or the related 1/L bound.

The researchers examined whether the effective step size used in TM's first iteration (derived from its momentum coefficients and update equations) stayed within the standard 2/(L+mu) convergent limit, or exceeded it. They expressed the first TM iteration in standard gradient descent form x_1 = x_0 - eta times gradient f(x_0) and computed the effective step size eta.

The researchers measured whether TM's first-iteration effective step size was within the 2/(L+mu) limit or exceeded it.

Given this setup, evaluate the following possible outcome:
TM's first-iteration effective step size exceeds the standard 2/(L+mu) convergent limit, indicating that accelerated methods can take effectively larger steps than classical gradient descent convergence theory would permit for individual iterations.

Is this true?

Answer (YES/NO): YES